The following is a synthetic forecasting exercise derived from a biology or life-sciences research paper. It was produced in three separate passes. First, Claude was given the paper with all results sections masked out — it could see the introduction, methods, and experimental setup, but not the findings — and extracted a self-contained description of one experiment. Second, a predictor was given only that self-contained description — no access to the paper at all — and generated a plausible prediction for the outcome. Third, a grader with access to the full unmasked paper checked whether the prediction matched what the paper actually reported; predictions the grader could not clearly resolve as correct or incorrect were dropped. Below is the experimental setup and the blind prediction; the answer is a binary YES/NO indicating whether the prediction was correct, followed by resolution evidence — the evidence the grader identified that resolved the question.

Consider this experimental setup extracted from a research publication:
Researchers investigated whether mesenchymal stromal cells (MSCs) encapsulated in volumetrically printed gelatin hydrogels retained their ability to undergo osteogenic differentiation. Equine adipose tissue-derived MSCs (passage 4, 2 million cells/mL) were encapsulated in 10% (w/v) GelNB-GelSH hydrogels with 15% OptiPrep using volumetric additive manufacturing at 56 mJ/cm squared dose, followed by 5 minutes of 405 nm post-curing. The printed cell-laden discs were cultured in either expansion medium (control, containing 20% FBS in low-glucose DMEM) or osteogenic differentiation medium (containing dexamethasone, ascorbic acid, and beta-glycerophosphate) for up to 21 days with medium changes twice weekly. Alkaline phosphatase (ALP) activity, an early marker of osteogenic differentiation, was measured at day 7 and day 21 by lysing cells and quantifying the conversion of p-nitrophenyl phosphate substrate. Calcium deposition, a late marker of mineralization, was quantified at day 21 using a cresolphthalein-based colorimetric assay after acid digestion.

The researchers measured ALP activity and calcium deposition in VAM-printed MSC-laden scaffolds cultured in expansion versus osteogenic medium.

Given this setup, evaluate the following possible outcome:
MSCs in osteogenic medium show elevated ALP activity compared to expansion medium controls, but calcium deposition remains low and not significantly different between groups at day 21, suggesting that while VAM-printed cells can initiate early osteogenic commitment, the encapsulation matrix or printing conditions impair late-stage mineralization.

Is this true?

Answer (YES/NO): NO